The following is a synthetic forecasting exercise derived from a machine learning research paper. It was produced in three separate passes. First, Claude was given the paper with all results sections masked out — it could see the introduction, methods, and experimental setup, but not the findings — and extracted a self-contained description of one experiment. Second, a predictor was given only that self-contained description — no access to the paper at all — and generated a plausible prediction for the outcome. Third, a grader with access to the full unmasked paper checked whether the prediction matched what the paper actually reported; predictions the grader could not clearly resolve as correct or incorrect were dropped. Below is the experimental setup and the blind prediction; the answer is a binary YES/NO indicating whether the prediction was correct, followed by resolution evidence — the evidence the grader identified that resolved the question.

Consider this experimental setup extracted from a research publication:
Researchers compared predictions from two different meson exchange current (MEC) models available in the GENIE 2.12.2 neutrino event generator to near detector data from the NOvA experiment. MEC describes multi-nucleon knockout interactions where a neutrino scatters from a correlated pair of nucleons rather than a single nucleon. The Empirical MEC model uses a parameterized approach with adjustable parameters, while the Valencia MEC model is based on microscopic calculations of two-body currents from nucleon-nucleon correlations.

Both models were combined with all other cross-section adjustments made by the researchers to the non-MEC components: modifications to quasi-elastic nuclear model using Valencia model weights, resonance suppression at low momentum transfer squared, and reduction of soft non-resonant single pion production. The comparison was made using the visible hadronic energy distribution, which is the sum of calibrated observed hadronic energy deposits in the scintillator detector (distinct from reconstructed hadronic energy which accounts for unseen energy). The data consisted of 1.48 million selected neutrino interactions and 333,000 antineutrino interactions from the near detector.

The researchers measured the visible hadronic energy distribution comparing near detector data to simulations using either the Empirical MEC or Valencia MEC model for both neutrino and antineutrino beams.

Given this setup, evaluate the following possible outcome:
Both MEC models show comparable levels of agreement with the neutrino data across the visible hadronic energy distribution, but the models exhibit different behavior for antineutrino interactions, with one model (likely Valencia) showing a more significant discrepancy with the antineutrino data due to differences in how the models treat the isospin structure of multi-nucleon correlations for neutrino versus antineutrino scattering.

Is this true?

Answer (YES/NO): NO